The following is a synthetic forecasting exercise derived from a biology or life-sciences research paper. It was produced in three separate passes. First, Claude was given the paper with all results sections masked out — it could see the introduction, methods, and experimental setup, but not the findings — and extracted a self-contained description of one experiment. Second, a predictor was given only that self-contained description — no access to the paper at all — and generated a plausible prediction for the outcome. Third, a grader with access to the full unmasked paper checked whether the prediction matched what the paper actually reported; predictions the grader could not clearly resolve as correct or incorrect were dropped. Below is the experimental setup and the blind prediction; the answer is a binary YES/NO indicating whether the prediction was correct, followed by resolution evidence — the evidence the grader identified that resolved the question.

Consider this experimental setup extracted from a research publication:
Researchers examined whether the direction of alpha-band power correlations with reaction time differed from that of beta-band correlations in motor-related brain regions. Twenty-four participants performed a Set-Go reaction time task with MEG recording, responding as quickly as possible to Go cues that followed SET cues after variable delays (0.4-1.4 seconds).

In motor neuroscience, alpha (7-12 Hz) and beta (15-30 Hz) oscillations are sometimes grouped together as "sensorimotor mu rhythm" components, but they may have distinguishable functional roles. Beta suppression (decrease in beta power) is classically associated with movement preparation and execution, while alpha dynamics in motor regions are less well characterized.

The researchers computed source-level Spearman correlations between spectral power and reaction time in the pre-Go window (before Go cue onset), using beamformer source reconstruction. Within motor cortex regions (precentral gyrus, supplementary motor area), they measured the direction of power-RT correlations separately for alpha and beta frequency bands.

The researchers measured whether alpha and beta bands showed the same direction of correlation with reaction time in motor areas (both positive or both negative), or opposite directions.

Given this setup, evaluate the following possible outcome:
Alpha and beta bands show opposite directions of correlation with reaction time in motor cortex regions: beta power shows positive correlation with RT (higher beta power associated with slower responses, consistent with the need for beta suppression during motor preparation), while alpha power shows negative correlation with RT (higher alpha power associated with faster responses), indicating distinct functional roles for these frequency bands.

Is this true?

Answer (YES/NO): NO